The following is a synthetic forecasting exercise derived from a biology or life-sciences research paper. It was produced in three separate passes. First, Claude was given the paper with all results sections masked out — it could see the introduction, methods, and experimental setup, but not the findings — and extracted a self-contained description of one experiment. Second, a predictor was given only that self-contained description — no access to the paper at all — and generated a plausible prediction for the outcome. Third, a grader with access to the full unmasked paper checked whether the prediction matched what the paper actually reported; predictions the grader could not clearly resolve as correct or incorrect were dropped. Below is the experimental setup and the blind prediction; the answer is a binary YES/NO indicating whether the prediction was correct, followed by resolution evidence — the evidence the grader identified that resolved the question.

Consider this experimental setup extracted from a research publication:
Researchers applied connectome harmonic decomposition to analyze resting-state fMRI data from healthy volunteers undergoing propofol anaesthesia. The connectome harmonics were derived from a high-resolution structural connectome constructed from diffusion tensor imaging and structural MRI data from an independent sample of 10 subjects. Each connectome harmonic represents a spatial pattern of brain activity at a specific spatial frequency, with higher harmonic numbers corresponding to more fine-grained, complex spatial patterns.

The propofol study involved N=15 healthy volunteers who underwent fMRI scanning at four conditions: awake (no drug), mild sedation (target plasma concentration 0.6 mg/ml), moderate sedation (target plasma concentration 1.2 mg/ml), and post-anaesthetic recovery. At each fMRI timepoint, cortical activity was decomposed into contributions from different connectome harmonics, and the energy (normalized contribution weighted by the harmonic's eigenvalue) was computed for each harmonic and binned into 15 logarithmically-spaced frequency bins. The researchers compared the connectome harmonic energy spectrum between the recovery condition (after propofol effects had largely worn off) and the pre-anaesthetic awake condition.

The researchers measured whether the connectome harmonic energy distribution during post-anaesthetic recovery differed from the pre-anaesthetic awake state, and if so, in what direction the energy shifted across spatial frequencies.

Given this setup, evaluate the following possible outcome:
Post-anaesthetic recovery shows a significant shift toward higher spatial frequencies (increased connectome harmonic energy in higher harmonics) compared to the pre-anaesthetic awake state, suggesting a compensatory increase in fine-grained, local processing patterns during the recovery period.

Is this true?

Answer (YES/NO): YES